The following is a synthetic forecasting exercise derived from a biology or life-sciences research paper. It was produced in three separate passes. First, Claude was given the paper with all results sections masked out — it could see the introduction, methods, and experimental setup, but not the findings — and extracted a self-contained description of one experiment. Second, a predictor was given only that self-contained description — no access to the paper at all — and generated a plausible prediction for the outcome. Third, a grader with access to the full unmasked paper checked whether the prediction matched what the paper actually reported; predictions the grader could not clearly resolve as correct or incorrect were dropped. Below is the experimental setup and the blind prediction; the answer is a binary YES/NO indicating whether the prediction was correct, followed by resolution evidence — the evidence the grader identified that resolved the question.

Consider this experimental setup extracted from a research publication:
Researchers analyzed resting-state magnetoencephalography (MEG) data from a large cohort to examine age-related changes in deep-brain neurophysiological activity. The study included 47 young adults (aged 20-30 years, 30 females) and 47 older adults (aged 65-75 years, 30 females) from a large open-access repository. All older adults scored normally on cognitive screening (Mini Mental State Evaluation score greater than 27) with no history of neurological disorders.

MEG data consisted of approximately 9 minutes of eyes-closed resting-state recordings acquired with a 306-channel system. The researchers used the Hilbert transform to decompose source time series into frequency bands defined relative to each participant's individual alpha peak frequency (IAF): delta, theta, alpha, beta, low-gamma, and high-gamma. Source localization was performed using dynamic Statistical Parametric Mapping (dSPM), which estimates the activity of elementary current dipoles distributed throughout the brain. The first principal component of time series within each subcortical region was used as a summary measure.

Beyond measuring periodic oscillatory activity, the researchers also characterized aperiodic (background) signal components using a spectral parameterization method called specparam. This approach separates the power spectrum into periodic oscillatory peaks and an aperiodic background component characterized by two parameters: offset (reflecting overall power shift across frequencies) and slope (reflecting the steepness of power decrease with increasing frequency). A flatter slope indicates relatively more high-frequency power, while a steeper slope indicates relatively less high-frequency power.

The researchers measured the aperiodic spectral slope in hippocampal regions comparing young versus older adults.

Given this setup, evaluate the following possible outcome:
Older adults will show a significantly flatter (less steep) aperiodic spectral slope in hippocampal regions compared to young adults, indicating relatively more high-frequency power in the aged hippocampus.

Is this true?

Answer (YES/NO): NO